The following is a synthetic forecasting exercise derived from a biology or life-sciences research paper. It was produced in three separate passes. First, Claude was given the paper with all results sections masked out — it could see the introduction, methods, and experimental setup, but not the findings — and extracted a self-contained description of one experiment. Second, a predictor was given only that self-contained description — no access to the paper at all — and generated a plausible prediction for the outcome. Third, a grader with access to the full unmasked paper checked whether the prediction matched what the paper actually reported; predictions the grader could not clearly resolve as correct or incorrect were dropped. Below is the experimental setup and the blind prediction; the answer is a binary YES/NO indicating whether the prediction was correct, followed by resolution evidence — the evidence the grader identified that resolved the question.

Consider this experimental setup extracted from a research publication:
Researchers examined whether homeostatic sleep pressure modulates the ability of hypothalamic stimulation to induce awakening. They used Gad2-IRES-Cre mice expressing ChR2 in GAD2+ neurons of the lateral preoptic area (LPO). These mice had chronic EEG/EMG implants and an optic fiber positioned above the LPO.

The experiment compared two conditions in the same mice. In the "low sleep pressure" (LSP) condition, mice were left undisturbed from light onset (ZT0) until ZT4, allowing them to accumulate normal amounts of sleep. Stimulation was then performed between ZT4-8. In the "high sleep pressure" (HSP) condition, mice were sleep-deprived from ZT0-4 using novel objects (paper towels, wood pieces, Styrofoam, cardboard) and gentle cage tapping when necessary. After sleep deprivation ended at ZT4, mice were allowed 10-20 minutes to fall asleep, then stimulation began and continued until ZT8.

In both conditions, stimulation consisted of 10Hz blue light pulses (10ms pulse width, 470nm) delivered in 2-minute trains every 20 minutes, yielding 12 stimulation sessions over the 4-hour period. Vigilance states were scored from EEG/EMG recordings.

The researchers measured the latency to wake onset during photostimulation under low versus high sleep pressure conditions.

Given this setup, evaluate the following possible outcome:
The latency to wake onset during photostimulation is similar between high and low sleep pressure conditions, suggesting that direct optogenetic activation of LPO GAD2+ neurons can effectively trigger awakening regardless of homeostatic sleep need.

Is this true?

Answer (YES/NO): YES